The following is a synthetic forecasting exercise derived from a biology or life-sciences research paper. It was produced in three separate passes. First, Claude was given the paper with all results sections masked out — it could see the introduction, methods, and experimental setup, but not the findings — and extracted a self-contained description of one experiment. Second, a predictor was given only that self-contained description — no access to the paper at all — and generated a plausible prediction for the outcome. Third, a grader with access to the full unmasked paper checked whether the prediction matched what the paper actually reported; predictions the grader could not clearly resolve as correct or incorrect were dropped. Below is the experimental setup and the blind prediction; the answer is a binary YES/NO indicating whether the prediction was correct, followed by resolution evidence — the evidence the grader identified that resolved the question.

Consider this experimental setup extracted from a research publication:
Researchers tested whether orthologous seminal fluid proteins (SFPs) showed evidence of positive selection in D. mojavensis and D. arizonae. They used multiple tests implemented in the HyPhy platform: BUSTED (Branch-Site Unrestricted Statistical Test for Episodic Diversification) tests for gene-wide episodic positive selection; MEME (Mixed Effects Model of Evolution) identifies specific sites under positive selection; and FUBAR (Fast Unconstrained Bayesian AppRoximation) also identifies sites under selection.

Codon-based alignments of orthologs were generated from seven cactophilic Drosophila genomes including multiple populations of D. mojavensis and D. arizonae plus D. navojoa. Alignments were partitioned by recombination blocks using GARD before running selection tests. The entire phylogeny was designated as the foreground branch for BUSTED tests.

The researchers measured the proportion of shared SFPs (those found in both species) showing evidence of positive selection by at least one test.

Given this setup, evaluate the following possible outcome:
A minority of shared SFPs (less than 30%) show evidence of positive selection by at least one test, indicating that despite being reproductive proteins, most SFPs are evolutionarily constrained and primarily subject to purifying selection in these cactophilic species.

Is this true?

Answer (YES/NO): NO